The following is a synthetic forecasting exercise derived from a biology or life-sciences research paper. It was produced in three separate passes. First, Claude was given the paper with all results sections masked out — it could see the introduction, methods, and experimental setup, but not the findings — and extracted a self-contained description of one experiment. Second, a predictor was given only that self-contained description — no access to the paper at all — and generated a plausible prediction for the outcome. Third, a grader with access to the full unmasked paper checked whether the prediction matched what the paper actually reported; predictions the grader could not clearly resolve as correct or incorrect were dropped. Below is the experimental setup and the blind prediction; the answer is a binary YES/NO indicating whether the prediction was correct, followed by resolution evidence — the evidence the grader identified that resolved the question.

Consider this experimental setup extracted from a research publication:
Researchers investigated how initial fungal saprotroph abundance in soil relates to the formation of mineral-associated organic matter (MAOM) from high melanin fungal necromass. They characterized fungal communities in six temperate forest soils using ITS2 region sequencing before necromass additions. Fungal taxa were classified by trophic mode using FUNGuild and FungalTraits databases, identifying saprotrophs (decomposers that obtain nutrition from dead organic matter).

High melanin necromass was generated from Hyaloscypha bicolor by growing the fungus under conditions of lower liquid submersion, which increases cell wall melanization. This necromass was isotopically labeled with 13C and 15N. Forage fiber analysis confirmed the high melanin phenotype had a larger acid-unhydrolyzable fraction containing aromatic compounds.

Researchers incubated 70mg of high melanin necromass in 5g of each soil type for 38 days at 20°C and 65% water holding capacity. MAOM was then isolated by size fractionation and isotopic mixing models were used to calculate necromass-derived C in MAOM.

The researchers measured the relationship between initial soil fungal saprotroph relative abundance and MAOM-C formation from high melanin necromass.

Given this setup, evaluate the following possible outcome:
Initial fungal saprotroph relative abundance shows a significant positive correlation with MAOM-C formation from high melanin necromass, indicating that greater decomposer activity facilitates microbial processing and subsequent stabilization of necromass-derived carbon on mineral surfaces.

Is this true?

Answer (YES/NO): NO